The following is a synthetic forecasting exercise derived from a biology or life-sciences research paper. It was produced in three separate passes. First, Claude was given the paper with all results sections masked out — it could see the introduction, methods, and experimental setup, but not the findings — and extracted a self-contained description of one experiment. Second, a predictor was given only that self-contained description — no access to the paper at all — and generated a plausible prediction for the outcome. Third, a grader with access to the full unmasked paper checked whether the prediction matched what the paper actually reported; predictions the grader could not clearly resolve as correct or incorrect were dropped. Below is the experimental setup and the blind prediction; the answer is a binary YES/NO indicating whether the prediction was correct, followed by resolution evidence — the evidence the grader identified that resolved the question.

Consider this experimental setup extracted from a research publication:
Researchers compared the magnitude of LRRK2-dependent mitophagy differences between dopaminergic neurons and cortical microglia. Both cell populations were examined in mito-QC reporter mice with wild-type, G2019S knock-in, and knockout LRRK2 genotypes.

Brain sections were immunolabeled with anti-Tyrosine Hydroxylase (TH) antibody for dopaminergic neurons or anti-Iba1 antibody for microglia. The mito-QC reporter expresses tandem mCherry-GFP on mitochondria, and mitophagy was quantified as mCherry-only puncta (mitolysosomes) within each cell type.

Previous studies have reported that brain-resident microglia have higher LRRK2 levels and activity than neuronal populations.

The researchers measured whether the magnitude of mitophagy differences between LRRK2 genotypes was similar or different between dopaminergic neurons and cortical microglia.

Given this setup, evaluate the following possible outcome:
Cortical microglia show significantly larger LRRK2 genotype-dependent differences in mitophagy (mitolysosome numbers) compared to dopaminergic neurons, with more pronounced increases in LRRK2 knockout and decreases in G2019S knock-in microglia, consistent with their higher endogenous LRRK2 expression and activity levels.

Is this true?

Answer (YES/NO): YES